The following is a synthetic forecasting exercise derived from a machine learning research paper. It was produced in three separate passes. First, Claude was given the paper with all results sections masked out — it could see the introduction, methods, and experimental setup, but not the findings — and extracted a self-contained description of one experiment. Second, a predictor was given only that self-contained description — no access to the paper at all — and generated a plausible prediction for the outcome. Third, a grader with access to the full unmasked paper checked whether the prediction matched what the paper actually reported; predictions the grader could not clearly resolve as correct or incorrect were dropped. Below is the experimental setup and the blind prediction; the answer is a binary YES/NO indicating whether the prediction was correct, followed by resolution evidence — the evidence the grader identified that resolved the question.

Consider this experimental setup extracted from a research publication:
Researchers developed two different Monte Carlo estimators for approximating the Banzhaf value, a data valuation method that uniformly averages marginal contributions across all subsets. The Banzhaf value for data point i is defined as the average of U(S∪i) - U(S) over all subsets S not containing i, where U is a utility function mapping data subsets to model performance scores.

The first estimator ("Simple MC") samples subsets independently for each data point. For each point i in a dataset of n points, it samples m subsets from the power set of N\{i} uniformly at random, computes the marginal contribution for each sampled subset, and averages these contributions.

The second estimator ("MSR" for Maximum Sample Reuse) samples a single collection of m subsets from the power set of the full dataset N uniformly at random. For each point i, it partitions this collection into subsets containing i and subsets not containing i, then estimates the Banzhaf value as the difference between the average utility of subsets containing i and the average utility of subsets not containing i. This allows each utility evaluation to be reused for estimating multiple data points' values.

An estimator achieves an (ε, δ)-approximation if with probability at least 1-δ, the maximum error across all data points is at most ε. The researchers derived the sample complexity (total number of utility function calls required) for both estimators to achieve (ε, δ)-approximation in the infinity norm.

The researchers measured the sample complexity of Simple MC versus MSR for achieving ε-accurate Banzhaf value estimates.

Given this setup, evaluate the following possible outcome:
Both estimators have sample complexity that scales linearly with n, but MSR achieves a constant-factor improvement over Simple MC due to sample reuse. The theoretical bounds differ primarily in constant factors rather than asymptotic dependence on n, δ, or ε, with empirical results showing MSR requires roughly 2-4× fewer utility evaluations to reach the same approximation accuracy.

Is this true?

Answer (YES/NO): NO